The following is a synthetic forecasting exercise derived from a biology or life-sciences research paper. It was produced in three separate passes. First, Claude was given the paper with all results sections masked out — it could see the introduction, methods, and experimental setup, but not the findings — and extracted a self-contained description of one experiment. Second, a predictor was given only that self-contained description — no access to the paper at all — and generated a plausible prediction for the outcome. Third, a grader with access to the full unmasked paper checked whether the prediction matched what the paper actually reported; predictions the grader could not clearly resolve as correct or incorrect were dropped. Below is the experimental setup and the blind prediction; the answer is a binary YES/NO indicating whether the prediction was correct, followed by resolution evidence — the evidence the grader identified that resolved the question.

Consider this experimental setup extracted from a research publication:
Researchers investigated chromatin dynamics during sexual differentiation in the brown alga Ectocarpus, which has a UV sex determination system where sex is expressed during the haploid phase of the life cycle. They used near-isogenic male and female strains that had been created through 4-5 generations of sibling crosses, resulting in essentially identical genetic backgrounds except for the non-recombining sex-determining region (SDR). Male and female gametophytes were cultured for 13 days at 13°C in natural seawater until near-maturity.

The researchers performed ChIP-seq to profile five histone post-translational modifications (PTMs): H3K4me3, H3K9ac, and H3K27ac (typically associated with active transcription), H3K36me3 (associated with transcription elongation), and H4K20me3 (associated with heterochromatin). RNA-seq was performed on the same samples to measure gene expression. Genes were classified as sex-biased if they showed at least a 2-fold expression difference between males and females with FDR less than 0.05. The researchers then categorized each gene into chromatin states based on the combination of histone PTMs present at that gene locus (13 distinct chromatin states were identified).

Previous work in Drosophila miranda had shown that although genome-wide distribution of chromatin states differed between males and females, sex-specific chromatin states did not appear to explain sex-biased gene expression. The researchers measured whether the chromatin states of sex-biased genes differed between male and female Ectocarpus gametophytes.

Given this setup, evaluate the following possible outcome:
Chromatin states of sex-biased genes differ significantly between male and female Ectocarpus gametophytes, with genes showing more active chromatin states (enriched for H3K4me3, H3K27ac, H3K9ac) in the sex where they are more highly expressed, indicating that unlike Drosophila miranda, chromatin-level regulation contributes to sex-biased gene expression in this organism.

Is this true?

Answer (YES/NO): NO